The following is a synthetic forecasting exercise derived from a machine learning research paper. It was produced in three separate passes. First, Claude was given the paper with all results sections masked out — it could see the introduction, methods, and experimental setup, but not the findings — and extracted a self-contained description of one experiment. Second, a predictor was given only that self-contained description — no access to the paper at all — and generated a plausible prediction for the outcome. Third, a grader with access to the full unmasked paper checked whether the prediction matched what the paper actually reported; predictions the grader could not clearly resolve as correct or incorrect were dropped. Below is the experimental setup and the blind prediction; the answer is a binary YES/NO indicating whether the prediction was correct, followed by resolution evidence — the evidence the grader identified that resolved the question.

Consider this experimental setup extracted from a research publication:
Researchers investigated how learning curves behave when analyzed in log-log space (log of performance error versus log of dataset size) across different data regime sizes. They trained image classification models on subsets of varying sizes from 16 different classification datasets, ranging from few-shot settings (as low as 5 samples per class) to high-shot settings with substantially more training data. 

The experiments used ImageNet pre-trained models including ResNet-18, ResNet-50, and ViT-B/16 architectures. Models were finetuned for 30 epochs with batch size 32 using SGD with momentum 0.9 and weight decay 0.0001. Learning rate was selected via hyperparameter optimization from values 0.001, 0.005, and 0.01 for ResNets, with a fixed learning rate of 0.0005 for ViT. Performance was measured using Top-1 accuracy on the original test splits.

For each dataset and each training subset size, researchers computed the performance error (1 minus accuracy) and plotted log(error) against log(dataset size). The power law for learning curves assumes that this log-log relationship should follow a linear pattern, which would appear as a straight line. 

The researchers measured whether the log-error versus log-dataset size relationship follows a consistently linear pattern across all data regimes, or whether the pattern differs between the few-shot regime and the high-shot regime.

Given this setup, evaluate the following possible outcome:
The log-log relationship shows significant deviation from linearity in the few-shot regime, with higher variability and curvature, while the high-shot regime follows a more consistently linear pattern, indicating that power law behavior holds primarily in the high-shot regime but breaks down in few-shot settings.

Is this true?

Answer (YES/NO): YES